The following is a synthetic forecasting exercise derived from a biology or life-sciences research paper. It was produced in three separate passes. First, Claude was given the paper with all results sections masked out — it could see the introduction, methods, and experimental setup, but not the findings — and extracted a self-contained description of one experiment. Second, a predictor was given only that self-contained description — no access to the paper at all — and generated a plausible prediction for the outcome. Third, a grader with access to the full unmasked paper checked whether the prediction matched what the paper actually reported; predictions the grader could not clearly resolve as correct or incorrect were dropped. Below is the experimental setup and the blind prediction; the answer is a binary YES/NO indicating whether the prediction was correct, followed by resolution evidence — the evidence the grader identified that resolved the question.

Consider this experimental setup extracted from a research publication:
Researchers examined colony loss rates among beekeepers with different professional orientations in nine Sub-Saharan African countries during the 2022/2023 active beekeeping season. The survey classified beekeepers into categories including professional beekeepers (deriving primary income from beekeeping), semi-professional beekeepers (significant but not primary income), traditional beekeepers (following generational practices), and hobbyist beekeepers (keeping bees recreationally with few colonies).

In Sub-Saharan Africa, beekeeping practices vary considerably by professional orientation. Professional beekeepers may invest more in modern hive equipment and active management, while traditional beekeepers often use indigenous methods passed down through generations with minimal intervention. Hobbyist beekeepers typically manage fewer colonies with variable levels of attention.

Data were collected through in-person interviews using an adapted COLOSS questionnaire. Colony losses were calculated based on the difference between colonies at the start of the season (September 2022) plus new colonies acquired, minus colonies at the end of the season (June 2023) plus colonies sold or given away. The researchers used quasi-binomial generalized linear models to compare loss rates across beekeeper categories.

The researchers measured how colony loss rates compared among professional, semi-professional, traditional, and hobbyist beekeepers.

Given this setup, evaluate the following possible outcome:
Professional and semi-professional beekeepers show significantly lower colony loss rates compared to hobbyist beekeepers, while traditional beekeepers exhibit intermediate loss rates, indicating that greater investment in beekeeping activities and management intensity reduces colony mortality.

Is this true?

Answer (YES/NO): NO